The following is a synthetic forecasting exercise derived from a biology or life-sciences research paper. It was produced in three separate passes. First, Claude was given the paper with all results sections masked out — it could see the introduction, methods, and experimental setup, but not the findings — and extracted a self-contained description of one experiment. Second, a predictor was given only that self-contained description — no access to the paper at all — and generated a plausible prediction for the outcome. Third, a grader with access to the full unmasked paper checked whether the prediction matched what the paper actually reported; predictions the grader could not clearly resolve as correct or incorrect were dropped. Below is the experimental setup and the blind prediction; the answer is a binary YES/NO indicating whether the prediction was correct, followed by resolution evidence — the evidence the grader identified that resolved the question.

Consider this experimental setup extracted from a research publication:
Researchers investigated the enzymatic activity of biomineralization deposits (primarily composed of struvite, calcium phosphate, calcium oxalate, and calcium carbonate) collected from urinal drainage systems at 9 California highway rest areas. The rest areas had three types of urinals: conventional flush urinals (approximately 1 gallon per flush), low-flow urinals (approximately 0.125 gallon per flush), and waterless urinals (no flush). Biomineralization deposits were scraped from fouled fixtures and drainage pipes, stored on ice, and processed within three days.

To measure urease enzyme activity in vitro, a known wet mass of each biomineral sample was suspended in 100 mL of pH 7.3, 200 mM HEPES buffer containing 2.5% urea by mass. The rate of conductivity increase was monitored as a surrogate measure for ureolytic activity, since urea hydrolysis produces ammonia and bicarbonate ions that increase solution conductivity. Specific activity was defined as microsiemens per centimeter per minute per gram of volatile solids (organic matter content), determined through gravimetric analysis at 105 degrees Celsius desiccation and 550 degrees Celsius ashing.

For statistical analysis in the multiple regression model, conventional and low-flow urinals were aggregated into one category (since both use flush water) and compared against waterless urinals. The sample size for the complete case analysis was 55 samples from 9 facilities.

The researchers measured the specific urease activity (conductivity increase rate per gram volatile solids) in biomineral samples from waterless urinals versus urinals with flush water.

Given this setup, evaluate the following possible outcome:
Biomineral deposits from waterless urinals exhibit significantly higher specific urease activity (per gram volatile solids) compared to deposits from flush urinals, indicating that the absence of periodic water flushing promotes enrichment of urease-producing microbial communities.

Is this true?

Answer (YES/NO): NO